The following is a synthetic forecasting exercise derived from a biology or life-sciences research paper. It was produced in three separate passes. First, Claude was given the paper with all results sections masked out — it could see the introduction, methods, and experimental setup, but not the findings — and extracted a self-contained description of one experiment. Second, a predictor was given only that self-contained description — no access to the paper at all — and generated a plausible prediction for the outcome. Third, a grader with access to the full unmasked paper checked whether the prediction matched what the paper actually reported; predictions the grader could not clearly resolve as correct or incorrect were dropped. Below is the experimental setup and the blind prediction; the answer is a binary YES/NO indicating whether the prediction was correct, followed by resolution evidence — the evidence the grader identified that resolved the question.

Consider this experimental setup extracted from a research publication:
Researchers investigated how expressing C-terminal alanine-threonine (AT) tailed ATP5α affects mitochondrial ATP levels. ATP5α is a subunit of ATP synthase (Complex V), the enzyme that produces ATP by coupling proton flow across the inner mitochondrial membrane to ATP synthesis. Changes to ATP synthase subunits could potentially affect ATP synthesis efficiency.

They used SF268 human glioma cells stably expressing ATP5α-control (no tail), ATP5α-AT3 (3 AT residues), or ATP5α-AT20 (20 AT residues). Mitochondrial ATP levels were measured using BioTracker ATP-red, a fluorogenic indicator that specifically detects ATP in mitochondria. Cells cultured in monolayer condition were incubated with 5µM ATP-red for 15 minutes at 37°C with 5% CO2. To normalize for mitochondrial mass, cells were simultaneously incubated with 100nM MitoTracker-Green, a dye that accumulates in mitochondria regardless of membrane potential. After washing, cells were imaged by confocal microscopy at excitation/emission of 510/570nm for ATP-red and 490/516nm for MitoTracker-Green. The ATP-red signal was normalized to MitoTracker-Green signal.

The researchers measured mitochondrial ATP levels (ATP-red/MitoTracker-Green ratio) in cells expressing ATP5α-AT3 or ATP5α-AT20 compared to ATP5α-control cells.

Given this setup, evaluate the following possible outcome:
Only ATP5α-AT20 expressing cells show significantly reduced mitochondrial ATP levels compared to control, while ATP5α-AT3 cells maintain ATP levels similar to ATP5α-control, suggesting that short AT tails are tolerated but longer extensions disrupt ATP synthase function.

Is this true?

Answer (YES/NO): NO